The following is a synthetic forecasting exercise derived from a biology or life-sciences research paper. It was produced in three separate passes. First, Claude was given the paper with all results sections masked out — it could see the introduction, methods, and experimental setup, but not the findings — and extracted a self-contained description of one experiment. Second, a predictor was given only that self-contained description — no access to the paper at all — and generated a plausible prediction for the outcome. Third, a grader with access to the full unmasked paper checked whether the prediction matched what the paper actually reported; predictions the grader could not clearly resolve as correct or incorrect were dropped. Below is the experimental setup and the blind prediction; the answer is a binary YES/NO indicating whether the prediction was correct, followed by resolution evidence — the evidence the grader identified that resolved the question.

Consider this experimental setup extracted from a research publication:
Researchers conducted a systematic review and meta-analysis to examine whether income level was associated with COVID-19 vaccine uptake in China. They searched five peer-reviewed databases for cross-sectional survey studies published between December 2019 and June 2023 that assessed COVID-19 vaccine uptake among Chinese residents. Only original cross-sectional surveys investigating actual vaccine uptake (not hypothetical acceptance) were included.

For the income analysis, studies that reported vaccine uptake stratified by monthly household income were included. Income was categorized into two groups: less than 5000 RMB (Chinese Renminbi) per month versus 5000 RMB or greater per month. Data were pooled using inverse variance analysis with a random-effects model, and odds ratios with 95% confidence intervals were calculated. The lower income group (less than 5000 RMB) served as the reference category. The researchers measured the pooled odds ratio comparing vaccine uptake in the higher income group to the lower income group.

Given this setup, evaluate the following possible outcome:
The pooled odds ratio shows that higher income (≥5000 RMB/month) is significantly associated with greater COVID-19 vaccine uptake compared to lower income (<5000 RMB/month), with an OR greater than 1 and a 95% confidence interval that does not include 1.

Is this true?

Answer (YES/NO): YES